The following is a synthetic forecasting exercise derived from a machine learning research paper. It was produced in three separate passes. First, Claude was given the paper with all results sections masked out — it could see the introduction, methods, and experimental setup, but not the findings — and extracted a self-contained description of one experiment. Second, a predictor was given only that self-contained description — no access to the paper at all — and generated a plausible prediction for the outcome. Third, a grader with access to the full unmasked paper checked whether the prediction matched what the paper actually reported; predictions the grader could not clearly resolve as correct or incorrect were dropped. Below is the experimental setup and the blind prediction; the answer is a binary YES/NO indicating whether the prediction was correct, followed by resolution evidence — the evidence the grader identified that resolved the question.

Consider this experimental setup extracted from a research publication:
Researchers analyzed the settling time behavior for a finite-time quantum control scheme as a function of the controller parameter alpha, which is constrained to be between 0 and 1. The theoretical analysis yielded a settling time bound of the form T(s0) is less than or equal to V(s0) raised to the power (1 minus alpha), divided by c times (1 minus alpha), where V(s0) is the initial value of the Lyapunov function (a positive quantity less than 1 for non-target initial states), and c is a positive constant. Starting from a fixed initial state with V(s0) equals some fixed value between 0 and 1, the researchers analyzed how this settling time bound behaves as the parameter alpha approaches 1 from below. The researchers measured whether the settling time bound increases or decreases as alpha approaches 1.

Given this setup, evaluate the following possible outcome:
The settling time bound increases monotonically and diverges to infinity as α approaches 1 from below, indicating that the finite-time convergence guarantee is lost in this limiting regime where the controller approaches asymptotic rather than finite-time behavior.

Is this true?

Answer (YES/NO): YES